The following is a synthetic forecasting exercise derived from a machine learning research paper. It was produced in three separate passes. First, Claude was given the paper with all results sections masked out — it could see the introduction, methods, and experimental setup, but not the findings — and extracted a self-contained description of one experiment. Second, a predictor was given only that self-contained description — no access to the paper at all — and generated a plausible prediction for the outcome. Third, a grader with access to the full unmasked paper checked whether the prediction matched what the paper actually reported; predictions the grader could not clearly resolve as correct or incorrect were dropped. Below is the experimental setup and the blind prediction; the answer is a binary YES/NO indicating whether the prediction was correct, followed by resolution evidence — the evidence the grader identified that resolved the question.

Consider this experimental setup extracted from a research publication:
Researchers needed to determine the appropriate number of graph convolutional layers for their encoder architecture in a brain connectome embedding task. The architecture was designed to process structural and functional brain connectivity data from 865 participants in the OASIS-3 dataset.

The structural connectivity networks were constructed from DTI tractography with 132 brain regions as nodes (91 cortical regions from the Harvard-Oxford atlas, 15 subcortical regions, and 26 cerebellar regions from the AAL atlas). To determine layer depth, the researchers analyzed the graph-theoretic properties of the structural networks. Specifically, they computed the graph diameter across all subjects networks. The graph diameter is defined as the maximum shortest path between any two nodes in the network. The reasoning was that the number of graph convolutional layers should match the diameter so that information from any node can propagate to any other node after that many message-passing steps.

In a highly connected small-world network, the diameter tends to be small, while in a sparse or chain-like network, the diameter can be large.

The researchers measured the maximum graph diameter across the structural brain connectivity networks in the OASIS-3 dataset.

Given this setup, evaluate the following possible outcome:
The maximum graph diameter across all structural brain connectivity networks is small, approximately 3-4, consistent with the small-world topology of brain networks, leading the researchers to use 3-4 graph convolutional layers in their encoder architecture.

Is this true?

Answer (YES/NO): YES